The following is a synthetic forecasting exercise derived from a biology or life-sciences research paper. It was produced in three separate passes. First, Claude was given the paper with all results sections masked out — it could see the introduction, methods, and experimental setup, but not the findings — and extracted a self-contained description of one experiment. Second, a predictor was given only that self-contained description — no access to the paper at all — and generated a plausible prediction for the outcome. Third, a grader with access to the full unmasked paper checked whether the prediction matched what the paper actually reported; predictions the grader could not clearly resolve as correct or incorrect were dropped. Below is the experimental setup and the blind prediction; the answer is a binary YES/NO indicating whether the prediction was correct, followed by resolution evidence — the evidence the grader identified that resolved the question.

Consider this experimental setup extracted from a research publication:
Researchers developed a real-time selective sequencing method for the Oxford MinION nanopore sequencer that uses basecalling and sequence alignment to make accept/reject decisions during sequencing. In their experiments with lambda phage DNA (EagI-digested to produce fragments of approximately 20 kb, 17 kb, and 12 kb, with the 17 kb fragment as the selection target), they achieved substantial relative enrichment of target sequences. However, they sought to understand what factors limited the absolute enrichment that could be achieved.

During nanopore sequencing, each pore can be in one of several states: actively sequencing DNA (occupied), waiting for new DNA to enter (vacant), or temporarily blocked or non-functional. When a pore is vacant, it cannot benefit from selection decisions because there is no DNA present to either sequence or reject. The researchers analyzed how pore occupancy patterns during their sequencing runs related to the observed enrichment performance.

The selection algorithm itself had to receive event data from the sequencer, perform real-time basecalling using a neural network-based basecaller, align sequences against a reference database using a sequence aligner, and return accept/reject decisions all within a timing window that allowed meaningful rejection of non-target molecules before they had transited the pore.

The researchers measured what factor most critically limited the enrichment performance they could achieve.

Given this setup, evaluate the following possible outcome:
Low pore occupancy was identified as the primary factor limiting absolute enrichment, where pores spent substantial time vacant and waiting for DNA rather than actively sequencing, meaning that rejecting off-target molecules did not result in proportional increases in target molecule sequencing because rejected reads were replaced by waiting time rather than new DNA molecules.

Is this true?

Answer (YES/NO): YES